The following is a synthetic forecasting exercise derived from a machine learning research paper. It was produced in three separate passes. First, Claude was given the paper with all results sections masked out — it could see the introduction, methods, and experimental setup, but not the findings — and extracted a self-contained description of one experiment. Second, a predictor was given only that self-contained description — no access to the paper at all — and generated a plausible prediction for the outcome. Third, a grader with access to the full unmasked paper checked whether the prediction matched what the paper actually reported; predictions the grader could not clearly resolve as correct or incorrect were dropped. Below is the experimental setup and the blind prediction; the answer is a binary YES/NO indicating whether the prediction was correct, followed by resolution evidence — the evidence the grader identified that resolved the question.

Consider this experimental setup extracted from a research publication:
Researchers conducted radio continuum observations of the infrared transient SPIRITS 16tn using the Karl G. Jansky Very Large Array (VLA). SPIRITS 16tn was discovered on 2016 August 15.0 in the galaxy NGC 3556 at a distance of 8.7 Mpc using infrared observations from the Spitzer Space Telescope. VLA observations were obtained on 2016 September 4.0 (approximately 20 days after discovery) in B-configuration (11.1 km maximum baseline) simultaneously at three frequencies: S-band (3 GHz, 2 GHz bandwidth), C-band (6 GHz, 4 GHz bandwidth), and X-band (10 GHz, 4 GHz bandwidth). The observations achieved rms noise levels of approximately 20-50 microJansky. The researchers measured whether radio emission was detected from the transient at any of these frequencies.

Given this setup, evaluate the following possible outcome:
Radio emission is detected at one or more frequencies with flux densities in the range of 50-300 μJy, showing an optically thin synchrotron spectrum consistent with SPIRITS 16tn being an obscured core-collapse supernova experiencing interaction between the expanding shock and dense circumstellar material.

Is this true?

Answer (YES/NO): NO